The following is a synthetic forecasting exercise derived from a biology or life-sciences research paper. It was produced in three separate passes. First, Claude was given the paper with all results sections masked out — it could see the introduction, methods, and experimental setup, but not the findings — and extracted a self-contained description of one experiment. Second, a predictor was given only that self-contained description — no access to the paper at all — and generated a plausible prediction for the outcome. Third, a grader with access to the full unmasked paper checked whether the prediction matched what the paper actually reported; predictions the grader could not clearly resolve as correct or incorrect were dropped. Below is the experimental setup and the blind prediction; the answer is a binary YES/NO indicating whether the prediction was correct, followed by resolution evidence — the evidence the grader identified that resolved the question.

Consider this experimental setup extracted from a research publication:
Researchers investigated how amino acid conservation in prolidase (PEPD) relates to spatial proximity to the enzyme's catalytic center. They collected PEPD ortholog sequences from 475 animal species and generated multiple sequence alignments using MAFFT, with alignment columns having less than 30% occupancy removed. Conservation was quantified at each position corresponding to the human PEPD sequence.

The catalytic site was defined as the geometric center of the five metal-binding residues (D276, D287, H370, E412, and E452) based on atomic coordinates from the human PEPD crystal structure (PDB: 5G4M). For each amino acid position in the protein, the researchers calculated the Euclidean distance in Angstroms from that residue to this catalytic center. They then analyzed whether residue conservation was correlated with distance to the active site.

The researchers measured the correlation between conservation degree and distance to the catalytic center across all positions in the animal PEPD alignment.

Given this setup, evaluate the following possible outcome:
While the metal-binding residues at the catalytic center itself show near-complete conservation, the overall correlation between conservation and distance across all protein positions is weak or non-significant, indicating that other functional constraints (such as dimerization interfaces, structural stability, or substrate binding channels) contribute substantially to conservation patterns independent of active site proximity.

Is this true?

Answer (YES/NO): NO